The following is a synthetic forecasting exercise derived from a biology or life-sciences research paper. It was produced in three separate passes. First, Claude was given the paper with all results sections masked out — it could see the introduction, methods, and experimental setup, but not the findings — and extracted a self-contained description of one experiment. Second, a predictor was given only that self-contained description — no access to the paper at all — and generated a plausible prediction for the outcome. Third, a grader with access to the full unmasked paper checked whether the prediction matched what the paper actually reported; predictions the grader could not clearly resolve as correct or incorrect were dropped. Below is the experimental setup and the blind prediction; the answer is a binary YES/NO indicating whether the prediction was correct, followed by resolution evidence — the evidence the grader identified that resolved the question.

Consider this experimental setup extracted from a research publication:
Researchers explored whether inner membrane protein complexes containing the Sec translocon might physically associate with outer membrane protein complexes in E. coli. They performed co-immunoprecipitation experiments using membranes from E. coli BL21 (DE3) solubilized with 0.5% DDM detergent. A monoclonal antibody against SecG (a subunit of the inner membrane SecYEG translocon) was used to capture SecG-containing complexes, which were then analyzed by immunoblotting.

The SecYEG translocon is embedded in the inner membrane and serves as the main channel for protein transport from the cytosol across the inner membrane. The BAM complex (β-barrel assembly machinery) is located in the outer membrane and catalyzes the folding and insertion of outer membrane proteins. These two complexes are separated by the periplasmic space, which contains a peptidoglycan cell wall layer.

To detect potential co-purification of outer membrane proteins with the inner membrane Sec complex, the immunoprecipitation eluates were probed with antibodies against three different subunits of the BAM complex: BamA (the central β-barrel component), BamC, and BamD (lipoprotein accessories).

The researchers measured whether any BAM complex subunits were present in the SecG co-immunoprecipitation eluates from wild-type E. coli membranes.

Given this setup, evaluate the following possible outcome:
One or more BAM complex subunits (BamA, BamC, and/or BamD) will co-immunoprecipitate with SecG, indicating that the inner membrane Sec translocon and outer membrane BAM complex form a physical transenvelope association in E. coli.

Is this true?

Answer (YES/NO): YES